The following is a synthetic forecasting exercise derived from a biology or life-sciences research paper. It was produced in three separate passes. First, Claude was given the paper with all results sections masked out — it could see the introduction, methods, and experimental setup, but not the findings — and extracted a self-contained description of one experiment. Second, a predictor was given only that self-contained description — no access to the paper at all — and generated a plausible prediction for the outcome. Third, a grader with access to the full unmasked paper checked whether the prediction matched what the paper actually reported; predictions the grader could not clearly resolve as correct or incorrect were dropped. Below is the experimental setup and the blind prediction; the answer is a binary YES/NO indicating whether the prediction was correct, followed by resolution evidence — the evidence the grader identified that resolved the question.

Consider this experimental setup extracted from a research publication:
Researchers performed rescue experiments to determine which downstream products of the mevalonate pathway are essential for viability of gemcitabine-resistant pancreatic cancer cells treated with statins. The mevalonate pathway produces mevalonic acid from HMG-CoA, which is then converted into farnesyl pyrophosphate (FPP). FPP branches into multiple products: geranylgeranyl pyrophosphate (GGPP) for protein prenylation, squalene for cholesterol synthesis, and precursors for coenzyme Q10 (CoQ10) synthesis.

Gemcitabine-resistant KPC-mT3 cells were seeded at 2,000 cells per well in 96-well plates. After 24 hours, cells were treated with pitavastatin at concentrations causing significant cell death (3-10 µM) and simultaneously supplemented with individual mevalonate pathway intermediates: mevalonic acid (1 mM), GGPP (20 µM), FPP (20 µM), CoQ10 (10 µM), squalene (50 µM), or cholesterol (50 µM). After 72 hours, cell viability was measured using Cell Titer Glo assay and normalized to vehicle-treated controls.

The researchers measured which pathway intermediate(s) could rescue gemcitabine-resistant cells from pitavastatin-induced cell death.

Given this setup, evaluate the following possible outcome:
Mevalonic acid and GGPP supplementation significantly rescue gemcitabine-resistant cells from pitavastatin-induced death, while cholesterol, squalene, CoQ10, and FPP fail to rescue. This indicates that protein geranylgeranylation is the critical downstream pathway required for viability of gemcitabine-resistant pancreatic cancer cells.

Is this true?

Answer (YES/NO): YES